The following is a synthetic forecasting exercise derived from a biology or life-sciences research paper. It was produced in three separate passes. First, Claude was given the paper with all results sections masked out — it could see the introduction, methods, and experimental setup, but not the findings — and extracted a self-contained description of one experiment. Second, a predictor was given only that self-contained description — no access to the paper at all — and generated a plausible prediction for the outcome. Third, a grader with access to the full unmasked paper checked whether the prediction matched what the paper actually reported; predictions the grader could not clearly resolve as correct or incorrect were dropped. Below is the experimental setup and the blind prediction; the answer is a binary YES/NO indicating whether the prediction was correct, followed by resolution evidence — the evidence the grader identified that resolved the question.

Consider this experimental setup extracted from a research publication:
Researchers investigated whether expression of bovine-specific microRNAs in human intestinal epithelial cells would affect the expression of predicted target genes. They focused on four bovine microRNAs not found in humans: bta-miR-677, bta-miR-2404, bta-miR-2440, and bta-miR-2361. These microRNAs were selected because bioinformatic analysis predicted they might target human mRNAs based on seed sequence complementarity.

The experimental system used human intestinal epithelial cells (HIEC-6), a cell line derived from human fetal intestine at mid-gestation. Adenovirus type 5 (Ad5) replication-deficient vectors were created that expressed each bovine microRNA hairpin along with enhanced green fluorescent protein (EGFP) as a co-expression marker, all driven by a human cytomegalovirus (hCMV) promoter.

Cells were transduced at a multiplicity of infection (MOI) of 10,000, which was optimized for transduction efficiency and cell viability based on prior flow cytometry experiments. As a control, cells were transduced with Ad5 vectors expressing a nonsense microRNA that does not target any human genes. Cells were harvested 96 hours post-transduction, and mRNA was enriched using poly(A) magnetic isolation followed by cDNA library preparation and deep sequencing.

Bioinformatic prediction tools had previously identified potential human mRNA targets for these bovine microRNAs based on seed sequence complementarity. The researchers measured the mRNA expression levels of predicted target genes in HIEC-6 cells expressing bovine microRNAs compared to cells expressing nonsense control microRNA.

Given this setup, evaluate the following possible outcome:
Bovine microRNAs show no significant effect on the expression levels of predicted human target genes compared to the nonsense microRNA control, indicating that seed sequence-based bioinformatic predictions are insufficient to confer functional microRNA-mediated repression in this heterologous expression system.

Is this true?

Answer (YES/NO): NO